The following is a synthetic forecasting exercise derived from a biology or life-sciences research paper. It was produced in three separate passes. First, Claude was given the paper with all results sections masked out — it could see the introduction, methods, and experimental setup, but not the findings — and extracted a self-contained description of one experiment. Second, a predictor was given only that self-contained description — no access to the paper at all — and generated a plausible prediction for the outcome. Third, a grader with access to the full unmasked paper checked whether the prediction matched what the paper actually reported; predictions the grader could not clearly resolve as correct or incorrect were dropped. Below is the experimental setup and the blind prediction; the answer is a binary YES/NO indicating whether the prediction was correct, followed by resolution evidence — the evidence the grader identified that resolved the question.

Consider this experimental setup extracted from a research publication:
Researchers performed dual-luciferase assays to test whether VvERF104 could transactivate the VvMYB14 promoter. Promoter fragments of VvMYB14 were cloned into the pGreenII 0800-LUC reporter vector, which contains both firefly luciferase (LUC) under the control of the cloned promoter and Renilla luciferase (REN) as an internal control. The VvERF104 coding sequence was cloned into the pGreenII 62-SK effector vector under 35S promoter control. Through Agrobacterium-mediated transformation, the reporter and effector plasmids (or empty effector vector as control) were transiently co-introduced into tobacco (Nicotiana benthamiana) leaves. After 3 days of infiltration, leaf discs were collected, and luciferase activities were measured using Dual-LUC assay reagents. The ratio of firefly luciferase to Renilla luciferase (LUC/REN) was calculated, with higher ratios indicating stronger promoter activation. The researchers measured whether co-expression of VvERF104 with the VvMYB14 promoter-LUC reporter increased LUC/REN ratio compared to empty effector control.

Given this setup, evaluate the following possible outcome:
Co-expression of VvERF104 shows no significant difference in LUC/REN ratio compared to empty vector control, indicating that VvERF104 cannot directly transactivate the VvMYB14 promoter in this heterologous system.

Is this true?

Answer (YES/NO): NO